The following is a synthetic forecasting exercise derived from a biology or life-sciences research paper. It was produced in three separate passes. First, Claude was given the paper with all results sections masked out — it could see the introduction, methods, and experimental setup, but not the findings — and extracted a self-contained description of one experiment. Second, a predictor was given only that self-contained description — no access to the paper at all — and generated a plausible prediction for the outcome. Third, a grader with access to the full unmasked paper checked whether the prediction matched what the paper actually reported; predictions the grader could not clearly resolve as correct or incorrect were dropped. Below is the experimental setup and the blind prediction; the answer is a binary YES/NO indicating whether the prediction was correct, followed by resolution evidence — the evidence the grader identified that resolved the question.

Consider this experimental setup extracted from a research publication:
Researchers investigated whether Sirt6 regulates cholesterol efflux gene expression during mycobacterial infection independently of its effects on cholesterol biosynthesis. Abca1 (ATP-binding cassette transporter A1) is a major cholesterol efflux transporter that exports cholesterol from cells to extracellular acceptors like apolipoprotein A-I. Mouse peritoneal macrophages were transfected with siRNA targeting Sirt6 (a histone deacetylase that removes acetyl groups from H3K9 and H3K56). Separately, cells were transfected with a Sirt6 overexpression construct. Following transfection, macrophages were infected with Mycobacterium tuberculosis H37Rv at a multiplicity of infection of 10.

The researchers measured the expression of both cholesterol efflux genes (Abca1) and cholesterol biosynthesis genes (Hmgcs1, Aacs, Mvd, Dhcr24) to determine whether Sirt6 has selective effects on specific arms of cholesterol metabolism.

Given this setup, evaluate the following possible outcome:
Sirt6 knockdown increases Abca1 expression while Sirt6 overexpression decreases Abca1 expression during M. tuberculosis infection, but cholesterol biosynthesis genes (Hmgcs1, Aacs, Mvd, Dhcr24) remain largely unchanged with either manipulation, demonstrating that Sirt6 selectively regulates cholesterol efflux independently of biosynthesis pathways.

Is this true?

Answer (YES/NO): YES